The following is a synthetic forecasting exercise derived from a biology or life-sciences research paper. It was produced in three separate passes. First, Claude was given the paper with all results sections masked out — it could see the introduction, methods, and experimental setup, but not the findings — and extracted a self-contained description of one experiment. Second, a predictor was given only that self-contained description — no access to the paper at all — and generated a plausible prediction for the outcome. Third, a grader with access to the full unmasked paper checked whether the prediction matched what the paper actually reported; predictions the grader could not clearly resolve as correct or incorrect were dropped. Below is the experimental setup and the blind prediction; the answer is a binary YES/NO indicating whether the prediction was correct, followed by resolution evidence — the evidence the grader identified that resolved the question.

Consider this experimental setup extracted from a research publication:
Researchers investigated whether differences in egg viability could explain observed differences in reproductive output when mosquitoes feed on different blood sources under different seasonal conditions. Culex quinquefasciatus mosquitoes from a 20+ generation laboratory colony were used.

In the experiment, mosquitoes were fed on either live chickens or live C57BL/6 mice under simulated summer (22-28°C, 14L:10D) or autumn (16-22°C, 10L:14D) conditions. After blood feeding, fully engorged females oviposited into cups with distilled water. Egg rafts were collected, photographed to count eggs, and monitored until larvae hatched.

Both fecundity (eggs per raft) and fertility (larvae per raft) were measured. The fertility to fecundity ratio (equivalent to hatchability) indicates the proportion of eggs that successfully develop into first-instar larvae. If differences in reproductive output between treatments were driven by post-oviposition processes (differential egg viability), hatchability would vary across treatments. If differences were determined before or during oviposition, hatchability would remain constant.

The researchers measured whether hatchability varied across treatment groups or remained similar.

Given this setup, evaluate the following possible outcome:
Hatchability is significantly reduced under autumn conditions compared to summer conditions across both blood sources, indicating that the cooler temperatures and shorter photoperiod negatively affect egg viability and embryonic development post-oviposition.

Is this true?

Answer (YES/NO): NO